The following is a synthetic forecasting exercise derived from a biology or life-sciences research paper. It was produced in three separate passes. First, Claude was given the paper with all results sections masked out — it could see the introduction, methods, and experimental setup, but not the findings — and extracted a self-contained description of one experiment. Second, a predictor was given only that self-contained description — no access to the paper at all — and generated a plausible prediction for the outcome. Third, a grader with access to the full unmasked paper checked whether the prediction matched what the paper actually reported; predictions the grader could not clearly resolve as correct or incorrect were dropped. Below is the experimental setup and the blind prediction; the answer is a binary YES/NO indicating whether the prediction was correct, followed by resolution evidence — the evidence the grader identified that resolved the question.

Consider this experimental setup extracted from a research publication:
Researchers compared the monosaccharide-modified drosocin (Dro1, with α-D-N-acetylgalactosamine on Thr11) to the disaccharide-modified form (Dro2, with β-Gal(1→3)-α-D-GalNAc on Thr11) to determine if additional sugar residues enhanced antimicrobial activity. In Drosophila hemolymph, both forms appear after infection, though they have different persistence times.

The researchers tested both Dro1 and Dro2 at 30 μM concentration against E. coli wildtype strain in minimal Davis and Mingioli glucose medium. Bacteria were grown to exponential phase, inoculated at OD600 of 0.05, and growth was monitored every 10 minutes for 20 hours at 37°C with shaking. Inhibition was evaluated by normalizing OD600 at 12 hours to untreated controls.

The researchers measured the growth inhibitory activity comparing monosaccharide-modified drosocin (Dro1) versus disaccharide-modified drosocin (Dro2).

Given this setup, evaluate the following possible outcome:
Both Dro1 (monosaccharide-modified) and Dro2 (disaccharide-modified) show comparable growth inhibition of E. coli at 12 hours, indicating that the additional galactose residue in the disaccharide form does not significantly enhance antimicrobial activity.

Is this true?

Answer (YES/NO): NO